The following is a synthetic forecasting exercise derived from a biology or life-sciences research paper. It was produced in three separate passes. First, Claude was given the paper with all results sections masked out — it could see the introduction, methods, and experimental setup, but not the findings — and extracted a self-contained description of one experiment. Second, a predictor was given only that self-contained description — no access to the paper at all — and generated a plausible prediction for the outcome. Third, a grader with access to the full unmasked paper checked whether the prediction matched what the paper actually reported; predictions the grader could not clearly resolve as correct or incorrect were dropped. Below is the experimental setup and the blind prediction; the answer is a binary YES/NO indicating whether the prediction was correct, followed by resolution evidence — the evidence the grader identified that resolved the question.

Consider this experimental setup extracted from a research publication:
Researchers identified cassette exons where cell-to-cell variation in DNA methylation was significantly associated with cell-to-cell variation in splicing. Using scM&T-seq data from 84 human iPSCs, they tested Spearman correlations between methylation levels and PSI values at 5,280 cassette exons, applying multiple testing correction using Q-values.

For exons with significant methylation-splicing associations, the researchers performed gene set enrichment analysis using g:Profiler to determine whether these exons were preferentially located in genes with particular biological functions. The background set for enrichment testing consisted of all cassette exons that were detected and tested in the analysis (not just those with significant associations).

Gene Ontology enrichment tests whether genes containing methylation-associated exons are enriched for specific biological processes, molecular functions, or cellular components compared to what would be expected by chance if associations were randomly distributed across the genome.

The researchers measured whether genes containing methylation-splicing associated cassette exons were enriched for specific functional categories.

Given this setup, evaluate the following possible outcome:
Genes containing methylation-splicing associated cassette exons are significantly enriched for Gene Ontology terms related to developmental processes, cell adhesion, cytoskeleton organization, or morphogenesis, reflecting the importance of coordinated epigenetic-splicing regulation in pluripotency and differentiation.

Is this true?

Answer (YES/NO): NO